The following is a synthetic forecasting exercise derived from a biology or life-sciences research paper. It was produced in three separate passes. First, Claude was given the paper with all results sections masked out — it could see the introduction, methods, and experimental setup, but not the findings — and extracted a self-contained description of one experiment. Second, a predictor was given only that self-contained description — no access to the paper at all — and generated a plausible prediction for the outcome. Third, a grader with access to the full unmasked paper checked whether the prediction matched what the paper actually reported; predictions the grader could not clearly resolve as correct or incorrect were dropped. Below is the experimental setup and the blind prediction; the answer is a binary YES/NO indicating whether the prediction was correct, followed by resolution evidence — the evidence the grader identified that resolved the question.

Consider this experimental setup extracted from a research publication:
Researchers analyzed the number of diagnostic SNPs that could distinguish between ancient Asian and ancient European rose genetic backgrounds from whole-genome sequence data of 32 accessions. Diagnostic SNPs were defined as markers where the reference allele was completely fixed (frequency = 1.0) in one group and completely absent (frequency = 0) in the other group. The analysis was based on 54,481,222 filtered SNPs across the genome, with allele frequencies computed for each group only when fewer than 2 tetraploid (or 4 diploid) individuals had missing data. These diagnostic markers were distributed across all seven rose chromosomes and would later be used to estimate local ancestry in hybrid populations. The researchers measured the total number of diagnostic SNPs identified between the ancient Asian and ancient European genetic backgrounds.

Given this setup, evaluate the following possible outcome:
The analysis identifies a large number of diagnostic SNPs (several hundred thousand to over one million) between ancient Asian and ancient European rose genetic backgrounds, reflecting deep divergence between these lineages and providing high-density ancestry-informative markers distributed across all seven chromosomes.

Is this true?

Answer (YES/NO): NO